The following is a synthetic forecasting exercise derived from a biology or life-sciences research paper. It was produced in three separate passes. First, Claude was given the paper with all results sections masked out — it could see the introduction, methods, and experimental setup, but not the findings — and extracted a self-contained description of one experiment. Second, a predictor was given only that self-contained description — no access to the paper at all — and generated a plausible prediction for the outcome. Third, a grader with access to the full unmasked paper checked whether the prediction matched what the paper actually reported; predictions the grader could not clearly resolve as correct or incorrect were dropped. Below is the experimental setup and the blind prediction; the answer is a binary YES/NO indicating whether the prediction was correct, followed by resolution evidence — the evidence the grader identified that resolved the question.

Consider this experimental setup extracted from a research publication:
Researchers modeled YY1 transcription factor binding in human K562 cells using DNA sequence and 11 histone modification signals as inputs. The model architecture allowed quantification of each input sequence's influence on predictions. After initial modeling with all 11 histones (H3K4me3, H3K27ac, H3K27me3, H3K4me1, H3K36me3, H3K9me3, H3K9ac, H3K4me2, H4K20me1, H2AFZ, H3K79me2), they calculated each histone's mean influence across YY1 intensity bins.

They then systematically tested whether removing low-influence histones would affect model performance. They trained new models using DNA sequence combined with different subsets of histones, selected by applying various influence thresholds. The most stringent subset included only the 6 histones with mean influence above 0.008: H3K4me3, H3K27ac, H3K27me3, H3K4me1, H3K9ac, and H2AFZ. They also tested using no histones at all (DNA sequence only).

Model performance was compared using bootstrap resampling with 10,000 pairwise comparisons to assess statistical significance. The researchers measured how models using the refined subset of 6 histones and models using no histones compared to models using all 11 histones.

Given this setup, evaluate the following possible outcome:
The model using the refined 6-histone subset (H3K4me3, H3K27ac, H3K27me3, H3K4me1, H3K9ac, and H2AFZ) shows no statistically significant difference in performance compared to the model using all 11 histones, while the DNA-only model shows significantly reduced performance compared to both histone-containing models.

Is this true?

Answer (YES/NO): YES